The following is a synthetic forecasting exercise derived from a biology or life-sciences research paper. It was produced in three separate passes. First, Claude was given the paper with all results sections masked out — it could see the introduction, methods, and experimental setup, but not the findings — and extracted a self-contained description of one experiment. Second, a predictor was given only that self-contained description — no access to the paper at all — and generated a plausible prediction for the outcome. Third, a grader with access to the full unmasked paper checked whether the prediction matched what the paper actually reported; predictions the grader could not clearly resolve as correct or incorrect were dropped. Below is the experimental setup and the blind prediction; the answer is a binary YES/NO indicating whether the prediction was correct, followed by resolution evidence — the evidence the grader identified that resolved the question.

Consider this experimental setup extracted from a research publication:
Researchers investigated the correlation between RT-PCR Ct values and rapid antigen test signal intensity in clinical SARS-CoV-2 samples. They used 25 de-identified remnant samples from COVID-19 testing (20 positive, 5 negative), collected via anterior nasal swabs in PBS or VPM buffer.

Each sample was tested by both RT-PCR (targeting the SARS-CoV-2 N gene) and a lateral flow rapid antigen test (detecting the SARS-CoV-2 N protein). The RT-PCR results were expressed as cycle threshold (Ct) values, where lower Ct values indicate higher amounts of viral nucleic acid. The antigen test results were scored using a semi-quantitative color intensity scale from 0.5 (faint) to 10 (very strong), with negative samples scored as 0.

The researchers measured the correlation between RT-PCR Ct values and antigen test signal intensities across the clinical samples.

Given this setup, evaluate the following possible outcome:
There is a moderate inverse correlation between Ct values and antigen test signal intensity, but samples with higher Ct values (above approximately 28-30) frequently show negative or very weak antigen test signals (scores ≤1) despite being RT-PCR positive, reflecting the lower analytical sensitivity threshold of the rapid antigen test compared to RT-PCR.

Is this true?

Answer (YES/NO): NO